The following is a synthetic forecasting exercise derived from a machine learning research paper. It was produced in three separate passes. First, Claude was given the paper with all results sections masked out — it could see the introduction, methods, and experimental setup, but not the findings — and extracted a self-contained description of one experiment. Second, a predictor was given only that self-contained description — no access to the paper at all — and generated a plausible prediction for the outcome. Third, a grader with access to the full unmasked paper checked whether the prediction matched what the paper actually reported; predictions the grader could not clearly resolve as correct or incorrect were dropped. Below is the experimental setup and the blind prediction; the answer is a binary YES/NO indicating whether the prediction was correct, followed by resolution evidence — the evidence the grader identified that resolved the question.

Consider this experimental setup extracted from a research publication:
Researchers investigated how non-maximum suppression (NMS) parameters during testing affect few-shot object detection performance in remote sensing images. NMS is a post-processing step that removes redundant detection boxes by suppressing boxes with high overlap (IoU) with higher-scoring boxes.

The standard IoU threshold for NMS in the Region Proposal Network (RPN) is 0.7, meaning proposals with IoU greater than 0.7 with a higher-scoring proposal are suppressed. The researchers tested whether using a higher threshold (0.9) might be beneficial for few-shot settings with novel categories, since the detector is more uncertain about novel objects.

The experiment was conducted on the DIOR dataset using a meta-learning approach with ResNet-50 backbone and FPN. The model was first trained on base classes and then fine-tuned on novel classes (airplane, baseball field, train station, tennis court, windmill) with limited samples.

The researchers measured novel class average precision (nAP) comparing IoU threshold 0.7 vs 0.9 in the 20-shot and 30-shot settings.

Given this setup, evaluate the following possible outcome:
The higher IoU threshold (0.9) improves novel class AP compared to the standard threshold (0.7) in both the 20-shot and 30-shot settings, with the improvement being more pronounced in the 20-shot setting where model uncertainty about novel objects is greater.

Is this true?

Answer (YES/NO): NO